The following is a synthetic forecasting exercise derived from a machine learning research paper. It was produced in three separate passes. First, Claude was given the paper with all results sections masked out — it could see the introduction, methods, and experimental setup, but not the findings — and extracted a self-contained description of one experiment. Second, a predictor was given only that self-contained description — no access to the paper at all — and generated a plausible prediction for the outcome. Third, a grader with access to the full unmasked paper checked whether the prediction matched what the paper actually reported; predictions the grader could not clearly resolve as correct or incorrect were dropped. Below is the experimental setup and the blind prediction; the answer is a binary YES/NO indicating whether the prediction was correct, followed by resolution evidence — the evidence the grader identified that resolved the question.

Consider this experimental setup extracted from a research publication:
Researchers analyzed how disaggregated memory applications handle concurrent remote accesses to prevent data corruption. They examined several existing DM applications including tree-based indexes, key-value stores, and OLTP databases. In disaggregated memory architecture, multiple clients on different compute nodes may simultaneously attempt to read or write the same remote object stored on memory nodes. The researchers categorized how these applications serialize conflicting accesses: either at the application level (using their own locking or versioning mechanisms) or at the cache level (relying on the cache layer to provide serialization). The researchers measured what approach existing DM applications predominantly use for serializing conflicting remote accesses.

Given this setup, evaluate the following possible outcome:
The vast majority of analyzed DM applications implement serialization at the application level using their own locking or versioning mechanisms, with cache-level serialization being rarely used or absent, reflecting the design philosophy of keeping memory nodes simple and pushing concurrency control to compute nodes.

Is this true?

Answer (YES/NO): YES